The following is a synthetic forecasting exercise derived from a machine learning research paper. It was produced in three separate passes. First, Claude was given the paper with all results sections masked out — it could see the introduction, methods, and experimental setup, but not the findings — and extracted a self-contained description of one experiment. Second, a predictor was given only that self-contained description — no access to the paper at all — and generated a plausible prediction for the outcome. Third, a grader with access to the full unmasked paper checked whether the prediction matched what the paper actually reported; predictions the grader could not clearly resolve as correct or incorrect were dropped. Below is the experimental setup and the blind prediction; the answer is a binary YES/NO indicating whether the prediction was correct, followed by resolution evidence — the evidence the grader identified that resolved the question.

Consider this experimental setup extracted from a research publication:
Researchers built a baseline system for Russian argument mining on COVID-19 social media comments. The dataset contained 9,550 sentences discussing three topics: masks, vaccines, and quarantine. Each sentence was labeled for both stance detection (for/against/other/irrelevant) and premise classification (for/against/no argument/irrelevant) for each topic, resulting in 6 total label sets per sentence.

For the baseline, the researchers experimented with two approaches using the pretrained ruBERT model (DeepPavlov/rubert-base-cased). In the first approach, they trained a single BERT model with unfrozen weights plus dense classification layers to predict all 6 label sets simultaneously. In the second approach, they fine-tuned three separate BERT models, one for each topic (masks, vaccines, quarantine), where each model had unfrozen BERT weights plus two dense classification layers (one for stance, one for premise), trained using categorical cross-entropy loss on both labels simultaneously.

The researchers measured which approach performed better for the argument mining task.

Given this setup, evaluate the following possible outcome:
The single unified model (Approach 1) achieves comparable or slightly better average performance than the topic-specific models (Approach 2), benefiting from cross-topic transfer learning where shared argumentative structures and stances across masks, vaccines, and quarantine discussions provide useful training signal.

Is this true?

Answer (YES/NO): NO